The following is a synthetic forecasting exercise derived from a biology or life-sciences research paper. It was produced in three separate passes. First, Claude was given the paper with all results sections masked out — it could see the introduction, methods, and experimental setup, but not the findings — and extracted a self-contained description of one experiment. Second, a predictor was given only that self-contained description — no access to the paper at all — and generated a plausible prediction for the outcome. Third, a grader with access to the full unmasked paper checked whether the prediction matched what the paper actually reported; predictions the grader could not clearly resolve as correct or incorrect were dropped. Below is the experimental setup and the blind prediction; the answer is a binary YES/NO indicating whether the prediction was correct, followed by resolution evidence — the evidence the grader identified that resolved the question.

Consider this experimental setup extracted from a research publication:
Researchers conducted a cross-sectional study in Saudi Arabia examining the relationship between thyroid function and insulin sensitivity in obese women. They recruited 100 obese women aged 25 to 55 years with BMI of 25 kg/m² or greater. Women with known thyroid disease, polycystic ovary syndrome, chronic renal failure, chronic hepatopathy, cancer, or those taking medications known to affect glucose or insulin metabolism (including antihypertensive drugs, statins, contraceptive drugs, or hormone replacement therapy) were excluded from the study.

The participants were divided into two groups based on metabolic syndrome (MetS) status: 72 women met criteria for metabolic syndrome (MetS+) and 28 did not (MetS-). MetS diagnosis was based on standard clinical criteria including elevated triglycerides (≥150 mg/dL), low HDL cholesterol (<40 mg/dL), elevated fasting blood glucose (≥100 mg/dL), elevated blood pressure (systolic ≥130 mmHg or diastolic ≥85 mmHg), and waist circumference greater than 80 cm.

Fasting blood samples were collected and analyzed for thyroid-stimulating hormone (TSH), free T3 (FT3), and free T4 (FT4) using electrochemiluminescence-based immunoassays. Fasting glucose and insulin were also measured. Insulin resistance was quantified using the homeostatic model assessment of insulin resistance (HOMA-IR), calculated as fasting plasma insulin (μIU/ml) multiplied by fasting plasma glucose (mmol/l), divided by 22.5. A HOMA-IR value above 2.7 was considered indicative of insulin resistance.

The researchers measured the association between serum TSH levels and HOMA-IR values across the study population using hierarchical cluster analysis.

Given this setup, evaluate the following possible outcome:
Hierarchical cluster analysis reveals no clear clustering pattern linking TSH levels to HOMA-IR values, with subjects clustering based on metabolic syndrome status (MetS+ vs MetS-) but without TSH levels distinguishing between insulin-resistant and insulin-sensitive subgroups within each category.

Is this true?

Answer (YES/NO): NO